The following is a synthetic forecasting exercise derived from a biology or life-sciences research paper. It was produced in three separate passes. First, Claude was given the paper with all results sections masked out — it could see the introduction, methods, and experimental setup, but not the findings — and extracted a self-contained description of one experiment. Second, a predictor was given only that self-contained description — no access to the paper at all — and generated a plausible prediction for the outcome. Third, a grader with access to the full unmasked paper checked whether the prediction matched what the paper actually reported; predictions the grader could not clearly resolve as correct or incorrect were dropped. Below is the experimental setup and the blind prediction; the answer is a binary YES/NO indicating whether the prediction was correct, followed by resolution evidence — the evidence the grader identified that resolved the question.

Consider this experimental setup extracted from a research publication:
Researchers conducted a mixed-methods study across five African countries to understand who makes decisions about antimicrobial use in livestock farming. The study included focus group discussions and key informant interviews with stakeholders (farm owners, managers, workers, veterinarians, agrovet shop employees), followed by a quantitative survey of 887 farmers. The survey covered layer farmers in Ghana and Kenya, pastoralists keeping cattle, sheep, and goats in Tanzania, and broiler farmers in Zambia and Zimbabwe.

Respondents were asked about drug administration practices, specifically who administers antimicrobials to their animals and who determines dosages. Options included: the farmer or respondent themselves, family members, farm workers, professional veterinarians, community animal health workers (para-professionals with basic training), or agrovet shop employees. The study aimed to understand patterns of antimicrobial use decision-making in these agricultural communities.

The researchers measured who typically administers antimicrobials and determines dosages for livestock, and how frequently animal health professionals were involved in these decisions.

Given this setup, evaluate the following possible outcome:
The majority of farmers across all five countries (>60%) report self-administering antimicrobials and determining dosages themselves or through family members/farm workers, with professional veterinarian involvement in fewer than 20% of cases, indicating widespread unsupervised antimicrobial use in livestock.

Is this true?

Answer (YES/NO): YES